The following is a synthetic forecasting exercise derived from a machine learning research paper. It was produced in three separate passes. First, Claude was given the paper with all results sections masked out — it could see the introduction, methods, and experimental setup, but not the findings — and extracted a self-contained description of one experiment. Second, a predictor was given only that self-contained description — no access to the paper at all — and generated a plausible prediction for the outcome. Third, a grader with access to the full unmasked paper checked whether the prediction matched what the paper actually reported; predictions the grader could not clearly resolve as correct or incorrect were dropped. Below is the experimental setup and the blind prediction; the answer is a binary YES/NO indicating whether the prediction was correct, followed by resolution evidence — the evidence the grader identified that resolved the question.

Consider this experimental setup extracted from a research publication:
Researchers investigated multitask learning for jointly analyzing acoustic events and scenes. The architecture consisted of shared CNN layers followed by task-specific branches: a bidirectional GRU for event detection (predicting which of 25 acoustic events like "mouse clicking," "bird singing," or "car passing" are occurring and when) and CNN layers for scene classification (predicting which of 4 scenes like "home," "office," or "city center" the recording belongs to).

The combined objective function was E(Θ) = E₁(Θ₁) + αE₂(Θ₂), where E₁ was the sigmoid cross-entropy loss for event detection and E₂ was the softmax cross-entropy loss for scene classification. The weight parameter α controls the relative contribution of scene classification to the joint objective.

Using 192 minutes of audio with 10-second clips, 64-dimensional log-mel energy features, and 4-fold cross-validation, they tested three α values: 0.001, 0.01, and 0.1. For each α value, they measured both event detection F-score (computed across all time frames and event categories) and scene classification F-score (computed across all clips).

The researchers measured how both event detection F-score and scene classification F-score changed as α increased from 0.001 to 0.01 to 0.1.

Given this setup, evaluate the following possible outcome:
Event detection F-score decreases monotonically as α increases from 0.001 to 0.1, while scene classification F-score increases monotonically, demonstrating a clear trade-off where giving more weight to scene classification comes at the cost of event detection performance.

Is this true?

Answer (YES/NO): NO